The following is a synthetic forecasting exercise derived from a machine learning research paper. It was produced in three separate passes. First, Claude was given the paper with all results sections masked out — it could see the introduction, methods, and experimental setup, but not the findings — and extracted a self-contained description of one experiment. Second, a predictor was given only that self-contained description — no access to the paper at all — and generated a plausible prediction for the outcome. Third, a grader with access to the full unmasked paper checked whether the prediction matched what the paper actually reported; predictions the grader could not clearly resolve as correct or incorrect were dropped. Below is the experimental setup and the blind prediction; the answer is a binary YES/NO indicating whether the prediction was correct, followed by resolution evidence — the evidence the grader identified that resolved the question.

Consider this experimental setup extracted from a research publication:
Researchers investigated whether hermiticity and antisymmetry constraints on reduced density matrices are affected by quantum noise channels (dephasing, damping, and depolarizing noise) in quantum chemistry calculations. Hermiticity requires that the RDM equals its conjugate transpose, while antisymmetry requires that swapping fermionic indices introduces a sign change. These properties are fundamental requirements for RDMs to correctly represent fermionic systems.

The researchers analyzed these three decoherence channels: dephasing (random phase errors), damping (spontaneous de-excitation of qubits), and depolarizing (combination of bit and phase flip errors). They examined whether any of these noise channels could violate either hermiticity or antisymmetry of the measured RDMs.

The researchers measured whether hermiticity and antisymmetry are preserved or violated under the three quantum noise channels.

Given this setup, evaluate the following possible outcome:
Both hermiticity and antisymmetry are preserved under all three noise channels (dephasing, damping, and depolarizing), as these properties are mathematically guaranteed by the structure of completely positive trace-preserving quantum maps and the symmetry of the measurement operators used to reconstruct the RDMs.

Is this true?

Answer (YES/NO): YES